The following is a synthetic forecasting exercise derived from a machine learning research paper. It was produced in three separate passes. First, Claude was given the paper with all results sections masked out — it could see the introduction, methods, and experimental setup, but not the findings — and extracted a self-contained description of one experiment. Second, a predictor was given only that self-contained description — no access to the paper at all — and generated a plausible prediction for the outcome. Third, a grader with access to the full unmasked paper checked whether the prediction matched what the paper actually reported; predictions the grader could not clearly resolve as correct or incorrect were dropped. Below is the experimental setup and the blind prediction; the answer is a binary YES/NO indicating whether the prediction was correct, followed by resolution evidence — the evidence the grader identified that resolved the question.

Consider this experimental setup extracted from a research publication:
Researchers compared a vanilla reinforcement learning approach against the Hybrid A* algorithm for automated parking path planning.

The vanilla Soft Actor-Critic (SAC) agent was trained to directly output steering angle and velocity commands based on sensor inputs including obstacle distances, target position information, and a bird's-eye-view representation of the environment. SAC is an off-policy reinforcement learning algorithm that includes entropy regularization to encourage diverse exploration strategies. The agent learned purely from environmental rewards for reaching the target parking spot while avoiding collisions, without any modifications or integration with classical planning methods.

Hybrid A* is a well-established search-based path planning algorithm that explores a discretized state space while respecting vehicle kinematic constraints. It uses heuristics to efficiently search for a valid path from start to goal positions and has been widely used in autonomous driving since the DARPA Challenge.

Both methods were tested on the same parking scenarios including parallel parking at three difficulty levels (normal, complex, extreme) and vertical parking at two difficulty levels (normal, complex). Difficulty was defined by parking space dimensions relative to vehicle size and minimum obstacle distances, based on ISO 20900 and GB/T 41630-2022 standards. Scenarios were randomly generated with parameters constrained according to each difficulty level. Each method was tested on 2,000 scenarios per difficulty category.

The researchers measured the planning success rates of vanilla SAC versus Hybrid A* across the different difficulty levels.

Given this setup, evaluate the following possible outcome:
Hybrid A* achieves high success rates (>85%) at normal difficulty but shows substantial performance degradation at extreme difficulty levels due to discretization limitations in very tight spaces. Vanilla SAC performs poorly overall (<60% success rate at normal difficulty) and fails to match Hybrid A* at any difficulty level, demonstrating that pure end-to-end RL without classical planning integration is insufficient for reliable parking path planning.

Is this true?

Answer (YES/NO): NO